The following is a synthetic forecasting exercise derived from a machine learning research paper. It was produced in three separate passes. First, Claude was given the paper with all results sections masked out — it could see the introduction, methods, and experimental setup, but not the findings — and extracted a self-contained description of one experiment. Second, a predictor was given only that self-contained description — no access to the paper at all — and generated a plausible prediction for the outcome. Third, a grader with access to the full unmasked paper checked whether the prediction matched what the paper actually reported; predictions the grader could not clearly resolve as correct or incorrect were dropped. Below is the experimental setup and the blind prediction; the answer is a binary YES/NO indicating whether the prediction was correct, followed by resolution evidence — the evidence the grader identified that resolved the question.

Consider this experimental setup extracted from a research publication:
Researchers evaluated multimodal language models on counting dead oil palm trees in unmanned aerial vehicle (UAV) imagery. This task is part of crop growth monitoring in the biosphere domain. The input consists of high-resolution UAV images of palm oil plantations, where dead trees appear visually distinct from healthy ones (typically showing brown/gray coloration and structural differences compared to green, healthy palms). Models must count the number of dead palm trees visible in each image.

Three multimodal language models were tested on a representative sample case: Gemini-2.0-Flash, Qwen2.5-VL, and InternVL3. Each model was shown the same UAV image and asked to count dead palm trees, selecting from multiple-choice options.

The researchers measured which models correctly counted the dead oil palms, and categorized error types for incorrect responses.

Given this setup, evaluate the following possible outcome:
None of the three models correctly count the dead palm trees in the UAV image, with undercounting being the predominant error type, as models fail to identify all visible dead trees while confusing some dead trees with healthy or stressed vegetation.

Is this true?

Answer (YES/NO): NO